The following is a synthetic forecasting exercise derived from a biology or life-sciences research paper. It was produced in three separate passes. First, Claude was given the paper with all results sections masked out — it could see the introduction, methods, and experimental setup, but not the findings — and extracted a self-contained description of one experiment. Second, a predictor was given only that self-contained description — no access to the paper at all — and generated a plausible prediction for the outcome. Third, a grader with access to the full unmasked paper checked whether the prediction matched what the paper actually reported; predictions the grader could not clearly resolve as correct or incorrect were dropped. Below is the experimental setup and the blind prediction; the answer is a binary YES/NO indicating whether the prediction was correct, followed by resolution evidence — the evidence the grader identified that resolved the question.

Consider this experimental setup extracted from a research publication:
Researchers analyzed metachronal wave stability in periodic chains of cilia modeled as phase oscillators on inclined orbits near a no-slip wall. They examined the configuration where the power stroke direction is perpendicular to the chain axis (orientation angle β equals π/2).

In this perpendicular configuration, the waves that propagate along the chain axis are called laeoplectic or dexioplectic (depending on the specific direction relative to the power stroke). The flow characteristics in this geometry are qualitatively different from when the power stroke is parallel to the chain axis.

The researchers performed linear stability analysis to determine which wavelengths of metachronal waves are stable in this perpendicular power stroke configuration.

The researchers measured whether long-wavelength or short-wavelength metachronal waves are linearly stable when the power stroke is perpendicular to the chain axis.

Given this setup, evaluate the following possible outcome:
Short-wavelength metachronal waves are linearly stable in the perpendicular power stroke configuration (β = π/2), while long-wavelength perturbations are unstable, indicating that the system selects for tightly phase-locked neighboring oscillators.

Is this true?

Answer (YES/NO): YES